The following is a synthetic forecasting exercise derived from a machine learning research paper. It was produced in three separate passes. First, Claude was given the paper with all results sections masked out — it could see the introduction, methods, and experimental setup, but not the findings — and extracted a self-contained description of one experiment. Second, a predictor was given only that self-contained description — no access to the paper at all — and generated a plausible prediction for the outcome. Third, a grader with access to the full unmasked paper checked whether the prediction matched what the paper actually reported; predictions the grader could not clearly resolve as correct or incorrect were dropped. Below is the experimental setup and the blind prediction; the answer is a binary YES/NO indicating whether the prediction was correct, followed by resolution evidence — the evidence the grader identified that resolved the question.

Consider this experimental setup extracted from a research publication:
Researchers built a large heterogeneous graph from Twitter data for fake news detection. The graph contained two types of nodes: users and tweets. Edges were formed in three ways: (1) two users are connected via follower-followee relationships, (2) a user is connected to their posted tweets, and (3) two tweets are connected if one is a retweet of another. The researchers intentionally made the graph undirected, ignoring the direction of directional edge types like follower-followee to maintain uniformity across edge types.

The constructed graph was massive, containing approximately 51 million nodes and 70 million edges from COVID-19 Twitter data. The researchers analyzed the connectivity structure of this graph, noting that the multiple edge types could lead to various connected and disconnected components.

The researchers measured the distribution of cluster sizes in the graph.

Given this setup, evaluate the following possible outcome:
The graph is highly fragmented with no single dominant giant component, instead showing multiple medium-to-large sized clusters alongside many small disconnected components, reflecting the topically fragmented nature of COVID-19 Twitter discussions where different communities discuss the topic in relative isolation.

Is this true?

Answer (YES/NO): NO